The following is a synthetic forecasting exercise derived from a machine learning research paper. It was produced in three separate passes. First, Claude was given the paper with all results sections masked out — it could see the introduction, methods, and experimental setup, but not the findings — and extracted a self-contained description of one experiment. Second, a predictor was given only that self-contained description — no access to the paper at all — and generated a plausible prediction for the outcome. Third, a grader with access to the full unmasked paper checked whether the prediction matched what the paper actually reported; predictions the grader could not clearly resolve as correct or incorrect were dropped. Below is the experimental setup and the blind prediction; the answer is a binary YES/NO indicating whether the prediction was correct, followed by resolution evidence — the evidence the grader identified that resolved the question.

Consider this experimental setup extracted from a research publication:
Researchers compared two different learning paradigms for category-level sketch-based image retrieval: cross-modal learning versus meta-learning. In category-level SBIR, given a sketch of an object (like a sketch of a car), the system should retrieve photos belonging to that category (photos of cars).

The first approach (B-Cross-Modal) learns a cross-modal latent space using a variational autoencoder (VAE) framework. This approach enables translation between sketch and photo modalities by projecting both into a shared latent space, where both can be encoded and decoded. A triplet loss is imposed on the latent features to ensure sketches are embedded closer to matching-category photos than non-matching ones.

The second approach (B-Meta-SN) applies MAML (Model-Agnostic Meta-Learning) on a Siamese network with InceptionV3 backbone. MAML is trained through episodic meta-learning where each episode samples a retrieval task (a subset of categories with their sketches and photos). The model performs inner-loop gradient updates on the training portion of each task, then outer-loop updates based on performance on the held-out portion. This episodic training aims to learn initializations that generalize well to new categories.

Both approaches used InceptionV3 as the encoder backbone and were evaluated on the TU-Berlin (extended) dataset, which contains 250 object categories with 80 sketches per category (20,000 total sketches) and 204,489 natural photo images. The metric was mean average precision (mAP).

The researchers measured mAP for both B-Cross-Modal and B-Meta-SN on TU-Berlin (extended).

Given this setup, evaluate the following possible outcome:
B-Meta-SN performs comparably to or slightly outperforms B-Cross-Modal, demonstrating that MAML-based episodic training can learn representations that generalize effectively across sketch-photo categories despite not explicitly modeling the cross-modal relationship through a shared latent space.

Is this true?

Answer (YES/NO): YES